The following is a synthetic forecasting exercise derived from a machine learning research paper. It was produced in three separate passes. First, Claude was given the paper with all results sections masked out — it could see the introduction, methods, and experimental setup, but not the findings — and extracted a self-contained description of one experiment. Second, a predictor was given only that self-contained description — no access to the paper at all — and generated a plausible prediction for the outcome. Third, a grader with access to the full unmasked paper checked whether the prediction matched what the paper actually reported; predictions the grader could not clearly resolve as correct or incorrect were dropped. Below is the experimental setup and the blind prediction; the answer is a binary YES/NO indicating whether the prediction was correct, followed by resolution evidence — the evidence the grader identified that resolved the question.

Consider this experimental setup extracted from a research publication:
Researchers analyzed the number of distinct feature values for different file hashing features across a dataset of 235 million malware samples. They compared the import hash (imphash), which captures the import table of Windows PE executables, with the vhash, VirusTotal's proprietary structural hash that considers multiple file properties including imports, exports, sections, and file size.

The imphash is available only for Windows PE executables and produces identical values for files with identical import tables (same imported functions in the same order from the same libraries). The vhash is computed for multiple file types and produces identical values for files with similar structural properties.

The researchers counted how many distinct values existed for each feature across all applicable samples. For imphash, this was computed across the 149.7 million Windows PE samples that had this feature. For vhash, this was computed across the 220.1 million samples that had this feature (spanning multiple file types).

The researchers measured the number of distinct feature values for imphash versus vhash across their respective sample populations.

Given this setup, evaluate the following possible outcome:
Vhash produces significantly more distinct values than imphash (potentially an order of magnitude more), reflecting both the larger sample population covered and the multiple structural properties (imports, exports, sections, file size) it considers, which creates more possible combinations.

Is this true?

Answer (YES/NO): NO